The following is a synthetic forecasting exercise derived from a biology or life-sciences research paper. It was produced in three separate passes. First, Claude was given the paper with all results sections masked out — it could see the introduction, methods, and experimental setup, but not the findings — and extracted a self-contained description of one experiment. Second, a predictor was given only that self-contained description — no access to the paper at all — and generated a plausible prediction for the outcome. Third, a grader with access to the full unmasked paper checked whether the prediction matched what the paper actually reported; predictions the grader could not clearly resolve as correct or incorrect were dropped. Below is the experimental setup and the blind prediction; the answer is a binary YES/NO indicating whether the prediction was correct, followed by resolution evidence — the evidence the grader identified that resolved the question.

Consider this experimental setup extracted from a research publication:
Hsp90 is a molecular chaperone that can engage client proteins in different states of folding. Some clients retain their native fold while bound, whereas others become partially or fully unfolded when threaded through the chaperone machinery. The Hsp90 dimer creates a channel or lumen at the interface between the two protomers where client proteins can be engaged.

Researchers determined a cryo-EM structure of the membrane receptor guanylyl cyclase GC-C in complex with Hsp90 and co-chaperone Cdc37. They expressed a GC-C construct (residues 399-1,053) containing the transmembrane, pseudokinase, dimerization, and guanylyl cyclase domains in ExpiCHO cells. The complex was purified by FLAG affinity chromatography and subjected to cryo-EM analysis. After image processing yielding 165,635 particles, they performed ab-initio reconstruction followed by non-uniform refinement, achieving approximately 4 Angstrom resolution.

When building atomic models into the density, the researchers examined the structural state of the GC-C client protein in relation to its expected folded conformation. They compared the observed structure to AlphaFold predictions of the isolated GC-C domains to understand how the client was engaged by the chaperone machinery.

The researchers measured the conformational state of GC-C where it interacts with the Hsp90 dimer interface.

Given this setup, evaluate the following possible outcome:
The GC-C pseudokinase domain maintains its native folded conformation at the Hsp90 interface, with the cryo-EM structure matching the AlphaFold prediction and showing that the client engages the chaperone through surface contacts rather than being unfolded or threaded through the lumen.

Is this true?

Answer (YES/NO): NO